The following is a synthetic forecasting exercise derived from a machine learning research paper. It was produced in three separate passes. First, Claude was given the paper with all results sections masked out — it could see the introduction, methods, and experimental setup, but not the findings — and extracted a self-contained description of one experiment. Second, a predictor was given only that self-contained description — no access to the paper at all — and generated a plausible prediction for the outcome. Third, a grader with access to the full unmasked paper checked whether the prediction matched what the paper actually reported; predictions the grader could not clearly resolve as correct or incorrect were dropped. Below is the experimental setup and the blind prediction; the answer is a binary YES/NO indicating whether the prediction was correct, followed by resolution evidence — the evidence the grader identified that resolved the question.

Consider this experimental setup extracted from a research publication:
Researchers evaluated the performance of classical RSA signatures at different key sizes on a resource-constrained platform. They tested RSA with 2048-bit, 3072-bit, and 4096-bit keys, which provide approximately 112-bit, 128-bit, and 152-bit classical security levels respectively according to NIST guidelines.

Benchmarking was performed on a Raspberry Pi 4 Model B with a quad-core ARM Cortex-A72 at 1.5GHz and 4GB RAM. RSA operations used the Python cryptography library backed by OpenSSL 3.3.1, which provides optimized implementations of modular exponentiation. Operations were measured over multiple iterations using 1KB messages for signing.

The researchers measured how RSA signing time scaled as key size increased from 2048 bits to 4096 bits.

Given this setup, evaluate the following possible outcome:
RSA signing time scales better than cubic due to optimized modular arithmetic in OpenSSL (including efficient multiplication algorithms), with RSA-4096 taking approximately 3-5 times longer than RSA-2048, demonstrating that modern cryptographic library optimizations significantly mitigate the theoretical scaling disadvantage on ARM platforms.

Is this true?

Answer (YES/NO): YES